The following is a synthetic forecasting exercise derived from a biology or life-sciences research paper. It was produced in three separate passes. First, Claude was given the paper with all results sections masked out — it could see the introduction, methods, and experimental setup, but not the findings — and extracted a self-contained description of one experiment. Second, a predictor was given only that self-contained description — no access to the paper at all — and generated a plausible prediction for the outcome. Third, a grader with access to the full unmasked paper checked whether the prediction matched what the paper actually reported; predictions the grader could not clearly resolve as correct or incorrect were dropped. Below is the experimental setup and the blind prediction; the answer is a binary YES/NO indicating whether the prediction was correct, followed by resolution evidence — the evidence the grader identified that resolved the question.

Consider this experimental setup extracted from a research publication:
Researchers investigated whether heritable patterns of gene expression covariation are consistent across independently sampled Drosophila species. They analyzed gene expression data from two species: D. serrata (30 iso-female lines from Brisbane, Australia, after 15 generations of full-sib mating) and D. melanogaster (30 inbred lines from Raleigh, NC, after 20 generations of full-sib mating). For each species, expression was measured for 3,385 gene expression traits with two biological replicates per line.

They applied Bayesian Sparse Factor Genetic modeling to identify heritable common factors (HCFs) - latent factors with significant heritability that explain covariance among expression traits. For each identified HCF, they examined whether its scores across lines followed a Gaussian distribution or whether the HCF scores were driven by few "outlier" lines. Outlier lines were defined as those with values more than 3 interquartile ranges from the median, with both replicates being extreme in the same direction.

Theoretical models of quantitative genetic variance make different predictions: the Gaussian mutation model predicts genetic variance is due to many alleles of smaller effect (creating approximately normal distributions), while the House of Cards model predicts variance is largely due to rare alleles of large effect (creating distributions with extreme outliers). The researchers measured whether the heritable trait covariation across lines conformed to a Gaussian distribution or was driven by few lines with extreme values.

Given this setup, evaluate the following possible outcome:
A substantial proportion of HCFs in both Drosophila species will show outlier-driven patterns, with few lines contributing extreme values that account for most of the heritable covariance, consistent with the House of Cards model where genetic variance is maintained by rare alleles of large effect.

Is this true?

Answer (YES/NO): YES